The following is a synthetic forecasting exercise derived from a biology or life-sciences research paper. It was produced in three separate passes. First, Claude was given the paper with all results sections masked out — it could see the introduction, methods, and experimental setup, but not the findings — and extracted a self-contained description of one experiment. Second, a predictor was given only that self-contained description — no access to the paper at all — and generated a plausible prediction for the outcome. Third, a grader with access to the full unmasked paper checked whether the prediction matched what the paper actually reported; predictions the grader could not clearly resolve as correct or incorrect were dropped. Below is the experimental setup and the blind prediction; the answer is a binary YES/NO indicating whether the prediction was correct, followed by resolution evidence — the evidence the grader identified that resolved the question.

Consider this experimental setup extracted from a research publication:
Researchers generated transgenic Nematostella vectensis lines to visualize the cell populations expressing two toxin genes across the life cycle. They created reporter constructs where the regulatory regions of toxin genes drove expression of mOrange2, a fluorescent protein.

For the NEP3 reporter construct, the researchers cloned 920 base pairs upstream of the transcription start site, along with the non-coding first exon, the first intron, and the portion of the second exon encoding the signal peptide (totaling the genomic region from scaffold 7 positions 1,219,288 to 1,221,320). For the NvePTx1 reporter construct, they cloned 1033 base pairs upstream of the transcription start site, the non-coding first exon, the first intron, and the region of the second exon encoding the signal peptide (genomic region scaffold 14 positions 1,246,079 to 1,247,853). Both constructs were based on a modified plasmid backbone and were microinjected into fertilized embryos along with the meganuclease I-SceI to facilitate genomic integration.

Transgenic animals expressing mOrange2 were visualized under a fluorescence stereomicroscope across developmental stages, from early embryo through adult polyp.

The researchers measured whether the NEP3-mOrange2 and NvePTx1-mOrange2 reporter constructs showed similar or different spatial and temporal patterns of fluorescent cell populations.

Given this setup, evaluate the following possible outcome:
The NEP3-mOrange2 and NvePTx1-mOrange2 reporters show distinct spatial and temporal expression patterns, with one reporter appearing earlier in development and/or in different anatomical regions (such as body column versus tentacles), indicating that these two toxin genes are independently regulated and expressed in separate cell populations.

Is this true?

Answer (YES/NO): YES